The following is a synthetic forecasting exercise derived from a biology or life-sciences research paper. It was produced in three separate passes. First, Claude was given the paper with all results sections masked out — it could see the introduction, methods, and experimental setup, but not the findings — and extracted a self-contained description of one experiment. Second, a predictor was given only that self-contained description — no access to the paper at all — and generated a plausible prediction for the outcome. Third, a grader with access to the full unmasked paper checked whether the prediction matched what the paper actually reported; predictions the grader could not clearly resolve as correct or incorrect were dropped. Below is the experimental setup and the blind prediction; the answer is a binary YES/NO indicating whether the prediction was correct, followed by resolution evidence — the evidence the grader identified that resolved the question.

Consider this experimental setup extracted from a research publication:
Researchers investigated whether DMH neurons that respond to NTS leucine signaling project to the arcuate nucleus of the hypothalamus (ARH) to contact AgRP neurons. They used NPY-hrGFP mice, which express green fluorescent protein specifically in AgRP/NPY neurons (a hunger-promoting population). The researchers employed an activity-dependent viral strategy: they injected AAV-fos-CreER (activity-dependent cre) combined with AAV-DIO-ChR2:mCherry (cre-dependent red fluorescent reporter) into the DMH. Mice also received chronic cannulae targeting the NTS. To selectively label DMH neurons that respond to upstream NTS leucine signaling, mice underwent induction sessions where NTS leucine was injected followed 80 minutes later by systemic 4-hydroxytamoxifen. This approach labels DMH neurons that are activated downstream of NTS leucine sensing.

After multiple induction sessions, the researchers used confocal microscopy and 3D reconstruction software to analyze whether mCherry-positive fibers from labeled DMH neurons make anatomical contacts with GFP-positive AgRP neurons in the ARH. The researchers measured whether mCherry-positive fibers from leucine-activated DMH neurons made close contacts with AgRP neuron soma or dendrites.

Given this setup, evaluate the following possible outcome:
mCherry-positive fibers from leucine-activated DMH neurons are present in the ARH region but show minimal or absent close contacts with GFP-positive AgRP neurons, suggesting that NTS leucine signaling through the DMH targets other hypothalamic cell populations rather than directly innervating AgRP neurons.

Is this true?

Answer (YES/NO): NO